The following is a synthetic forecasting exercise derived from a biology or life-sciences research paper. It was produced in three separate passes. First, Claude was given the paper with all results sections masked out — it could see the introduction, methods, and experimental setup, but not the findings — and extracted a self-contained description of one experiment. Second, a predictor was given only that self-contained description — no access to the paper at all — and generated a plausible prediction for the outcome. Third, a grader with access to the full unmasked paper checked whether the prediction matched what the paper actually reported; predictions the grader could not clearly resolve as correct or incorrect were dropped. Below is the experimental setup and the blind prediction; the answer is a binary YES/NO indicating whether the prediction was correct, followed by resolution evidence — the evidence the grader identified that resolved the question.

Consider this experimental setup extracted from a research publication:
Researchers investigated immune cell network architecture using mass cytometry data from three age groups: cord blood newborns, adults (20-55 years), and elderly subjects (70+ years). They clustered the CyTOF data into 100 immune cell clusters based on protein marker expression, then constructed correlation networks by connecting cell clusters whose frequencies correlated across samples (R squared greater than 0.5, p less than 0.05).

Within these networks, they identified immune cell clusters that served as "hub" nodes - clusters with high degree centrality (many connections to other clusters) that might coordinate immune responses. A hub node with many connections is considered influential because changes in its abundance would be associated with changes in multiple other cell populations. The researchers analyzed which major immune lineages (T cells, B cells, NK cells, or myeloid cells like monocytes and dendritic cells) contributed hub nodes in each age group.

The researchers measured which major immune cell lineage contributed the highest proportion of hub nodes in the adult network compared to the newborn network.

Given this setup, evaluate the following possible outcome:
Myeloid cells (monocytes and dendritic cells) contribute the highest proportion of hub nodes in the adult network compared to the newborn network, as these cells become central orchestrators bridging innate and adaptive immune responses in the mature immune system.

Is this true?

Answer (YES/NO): NO